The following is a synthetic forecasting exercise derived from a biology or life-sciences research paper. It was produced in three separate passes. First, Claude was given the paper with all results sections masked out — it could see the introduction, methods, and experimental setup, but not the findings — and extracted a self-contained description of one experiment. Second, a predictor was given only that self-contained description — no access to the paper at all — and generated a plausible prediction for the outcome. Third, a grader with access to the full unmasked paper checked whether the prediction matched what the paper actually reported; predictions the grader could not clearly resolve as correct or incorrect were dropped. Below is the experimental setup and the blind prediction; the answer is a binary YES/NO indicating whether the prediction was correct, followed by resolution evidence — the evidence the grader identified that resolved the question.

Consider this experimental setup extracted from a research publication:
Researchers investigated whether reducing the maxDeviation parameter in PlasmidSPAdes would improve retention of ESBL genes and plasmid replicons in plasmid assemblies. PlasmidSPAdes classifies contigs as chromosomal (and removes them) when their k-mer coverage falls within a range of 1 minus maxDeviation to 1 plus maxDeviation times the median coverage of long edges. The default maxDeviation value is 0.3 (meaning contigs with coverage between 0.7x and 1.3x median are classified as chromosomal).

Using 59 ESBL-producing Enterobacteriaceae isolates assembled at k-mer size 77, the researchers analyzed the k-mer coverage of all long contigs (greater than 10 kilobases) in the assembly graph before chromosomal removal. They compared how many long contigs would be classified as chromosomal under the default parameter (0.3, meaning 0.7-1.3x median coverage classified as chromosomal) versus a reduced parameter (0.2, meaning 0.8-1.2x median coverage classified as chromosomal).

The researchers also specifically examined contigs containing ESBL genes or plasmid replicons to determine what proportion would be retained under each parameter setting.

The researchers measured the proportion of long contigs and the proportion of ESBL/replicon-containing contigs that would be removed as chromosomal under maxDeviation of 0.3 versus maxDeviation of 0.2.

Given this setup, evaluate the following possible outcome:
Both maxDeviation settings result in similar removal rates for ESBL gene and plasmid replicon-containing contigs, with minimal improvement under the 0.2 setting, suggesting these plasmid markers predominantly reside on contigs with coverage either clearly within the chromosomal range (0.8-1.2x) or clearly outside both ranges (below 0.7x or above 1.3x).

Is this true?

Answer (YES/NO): NO